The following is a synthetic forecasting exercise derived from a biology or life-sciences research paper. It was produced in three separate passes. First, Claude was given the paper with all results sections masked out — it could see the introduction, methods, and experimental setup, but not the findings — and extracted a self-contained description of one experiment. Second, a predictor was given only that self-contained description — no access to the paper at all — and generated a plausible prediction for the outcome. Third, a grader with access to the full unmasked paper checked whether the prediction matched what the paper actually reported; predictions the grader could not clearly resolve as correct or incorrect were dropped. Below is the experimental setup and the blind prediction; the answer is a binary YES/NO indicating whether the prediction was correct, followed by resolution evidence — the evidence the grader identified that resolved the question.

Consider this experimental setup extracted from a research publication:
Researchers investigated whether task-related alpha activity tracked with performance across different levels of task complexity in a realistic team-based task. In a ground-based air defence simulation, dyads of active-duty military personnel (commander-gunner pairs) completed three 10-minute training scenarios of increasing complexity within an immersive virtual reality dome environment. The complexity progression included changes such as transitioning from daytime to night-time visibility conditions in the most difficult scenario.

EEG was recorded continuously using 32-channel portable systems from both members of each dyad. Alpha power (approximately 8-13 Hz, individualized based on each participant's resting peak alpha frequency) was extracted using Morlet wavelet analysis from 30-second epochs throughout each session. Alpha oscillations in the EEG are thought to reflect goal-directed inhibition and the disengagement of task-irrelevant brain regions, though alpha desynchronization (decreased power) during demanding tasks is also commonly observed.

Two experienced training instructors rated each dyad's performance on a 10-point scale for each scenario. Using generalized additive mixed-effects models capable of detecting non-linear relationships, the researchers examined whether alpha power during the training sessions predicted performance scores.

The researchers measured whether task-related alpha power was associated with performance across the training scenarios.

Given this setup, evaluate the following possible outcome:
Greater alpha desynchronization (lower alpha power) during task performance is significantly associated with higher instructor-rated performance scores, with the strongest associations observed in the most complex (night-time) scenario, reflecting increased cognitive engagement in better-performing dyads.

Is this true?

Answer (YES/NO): NO